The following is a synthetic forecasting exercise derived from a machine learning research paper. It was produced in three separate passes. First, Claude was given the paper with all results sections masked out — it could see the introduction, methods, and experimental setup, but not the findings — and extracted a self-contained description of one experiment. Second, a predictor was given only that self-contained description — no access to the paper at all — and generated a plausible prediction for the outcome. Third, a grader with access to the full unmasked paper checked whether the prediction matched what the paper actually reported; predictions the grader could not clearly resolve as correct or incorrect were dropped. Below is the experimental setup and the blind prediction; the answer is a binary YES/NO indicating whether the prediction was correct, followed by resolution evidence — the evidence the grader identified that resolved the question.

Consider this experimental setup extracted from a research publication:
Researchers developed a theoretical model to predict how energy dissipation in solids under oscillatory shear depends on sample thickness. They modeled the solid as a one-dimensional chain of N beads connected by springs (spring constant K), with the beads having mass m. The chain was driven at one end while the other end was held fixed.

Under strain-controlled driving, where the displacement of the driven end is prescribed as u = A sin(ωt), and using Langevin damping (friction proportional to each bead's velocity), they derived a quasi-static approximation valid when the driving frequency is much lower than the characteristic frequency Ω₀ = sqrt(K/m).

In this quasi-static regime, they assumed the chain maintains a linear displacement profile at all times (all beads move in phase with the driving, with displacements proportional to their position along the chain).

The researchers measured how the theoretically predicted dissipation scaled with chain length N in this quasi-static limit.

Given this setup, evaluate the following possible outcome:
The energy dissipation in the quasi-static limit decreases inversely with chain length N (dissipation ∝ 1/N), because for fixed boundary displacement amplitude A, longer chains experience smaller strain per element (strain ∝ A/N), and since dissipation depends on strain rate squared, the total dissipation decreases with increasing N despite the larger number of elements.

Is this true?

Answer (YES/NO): NO